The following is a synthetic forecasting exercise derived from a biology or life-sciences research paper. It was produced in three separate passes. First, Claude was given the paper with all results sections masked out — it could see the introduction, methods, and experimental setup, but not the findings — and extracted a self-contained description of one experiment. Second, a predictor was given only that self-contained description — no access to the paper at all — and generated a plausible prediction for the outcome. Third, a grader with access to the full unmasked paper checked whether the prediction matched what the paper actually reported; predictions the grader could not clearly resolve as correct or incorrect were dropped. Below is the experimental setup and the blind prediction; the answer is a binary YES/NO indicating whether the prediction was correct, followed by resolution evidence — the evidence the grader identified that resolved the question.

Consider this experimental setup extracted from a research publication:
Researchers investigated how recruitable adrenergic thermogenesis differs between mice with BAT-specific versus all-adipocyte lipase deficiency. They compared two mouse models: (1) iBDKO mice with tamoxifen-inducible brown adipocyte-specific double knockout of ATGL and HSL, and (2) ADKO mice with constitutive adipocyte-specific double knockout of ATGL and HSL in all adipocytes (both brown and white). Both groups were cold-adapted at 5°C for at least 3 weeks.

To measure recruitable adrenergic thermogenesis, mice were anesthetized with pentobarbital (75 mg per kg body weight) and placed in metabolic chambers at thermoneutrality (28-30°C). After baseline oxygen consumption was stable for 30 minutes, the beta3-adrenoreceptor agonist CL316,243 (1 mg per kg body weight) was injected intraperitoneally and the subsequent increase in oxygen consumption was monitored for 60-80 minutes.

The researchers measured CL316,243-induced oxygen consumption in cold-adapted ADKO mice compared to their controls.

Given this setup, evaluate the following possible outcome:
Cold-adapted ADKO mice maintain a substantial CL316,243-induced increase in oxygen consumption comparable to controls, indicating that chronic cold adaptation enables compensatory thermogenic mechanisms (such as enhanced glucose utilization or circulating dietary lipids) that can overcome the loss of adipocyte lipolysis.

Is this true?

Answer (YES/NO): NO